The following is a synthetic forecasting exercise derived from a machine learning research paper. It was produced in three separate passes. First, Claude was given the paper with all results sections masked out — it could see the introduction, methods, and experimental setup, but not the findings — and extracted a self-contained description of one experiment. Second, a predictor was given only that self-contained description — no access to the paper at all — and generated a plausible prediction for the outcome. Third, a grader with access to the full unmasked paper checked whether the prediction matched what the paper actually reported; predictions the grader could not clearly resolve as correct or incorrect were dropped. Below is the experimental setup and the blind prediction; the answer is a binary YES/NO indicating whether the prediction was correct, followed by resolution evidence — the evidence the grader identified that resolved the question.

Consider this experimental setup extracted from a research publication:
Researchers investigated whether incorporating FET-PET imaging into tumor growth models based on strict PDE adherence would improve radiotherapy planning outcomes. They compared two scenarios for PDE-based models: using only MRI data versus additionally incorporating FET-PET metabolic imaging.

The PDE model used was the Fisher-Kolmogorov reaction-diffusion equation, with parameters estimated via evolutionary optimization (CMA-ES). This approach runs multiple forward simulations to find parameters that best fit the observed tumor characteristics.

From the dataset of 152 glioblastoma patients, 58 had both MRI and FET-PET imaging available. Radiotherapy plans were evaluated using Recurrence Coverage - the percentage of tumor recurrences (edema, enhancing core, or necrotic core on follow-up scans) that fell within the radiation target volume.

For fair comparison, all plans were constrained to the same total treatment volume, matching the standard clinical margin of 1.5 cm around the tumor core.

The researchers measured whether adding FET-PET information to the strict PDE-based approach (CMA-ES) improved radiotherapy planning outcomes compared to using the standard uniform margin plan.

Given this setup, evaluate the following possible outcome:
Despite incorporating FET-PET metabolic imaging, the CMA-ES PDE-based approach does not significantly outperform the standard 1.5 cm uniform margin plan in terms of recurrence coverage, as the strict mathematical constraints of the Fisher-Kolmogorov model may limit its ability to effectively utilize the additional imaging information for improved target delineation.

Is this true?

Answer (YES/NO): YES